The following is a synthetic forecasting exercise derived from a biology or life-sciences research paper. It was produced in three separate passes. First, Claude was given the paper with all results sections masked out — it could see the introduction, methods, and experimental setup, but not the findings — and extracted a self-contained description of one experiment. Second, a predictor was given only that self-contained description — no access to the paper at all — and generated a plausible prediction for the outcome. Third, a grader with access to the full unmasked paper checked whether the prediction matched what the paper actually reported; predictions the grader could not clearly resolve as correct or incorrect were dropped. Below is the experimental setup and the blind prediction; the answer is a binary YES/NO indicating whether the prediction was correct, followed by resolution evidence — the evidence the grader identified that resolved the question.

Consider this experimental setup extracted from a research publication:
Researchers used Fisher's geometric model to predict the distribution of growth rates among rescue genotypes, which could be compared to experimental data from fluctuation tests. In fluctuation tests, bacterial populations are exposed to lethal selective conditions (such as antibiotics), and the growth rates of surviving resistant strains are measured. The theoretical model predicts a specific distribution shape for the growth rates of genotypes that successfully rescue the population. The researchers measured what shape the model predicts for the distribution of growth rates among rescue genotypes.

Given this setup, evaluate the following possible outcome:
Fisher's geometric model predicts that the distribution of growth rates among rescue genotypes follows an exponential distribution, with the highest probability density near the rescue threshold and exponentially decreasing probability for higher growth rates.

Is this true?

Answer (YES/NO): NO